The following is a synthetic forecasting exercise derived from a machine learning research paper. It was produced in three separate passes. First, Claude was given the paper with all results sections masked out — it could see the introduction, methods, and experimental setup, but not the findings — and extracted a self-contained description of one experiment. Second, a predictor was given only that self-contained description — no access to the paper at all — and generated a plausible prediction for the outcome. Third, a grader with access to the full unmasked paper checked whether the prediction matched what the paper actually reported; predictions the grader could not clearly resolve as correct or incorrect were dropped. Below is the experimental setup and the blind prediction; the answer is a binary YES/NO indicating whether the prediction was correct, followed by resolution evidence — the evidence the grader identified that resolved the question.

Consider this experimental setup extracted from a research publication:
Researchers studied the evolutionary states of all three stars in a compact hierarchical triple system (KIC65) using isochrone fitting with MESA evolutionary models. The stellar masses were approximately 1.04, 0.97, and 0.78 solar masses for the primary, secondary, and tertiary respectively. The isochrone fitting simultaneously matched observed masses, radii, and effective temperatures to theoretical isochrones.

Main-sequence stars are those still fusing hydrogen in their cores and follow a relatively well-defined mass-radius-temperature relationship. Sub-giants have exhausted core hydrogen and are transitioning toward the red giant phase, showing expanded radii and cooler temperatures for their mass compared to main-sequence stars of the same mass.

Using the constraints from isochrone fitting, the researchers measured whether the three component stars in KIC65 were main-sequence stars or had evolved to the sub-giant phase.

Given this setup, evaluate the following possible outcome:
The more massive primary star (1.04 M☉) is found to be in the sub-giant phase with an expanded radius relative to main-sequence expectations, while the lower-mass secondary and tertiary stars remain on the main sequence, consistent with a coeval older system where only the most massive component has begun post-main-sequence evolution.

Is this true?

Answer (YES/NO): NO